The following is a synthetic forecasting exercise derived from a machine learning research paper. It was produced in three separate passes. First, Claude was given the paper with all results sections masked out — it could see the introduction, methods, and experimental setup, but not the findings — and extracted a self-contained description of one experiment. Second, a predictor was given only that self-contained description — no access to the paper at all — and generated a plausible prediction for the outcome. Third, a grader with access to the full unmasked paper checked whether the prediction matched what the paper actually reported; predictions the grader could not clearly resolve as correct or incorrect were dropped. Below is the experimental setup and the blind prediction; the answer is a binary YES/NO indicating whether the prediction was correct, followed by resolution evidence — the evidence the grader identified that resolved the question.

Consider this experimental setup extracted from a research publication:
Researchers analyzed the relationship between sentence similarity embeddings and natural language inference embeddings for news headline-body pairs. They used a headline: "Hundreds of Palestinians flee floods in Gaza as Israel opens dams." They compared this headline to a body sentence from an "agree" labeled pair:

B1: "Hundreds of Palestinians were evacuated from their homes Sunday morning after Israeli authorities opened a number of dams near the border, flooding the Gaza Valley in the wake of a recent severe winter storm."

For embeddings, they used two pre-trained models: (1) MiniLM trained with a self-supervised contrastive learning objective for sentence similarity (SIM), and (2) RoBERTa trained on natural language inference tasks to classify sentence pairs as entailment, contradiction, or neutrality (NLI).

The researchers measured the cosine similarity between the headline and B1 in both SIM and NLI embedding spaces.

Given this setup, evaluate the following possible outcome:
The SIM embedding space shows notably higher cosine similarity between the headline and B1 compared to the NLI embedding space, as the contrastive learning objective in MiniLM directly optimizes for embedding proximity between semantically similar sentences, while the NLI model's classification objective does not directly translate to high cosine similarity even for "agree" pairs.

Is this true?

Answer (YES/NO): NO